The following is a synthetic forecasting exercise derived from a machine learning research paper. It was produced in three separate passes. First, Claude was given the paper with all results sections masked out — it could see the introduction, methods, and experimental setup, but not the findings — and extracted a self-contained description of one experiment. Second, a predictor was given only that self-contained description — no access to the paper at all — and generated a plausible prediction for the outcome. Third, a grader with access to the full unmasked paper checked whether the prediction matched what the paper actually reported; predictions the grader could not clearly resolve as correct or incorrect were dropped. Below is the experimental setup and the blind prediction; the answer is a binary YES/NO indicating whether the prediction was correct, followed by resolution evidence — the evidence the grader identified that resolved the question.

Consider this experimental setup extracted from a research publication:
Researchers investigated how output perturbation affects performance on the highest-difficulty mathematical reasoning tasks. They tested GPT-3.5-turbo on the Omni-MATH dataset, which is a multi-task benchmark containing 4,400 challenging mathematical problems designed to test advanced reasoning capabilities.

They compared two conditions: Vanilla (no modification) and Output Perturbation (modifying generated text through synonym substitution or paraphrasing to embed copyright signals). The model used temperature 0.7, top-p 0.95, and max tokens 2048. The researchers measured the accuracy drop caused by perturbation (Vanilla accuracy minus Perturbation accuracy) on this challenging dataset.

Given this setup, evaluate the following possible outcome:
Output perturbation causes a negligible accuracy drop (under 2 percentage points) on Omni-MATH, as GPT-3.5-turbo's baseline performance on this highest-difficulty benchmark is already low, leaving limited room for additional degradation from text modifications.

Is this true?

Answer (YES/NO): NO